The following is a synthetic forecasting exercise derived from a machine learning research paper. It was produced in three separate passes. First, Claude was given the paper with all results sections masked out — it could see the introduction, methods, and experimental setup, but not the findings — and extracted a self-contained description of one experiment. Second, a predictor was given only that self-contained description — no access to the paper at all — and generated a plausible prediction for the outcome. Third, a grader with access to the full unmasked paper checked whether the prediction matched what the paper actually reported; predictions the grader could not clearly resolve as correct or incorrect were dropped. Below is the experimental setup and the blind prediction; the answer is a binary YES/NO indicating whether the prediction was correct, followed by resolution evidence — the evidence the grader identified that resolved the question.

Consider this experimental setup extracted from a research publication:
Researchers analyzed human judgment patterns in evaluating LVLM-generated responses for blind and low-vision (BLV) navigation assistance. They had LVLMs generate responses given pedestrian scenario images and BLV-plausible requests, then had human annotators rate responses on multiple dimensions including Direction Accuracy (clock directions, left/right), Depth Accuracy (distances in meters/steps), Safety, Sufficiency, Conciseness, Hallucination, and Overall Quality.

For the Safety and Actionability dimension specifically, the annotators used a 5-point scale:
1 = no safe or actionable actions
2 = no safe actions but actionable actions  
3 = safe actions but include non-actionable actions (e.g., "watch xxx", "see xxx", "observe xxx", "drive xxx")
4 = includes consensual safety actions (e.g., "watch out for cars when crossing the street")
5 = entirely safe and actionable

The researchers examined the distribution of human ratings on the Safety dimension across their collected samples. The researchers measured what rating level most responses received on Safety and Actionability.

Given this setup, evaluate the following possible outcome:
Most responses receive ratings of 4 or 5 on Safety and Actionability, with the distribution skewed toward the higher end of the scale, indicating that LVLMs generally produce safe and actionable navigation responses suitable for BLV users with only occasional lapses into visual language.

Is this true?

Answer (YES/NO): YES